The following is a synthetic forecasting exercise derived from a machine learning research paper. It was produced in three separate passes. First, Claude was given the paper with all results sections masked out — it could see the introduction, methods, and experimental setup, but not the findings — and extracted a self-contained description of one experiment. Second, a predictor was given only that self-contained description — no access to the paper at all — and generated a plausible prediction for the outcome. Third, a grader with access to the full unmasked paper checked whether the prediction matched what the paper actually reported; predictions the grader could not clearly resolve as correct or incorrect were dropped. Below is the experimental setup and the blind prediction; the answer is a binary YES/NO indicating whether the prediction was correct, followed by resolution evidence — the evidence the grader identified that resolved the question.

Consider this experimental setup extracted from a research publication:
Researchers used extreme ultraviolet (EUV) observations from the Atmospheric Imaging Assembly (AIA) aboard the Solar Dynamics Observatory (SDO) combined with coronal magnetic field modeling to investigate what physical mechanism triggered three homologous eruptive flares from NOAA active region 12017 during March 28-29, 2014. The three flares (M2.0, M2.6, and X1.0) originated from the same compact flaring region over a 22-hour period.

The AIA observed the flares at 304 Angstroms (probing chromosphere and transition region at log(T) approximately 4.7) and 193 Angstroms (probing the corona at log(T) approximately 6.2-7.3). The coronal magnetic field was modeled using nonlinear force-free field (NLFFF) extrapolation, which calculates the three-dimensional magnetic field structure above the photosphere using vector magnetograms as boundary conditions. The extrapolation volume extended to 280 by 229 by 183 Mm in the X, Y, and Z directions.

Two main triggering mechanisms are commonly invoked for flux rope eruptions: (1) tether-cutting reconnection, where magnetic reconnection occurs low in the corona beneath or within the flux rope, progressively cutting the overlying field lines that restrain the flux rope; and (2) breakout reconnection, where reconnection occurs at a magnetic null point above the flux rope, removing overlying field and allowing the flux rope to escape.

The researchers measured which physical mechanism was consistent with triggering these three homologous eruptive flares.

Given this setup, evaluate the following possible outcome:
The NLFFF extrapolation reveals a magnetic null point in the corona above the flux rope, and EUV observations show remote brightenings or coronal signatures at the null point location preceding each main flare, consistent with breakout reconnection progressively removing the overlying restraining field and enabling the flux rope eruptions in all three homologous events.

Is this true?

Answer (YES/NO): NO